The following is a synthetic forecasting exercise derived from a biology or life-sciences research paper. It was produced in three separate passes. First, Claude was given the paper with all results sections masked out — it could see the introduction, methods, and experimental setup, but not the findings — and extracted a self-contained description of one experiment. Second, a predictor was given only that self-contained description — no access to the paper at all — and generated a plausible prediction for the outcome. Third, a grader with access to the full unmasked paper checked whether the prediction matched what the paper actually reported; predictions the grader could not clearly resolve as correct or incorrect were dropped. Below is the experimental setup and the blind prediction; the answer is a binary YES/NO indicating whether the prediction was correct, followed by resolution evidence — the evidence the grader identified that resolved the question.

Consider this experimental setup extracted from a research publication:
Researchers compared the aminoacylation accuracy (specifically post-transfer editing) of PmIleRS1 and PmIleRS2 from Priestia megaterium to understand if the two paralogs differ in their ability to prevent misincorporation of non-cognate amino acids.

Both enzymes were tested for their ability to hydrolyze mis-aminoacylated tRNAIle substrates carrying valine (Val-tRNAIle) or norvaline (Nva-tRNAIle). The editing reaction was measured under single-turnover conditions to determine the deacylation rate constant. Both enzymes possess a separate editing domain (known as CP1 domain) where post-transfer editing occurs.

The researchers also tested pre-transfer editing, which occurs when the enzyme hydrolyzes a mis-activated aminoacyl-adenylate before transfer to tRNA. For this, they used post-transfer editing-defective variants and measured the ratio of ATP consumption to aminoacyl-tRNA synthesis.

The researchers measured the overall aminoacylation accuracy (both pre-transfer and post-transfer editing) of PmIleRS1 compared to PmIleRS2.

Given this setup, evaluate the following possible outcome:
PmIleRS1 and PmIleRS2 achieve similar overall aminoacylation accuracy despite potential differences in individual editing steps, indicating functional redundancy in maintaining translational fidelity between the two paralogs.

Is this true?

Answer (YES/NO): YES